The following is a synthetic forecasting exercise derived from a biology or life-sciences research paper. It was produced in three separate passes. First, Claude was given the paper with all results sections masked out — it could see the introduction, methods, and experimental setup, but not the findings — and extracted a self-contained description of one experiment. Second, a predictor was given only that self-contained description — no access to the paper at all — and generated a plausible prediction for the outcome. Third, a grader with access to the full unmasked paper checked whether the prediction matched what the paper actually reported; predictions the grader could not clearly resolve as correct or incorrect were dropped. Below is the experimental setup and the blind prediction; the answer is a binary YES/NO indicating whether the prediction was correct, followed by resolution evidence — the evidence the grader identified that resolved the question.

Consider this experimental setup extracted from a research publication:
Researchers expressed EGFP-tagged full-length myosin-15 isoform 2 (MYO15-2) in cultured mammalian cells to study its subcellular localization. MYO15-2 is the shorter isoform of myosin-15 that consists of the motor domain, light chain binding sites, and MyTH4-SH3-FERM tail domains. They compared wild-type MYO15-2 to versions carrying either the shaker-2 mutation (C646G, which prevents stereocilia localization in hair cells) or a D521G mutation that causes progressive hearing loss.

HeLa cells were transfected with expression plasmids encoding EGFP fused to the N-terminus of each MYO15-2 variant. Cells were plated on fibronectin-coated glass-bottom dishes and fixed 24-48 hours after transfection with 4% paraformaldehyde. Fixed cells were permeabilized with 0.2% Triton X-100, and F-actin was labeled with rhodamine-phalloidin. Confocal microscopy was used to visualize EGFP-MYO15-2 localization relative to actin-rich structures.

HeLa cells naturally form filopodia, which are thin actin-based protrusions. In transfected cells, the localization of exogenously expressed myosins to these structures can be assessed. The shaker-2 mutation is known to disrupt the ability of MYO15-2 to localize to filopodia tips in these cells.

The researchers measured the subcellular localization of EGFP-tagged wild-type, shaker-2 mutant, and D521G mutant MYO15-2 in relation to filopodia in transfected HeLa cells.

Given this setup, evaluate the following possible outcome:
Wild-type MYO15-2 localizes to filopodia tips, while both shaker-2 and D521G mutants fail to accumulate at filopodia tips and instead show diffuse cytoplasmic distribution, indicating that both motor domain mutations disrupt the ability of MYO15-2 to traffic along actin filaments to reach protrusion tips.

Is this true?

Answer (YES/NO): NO